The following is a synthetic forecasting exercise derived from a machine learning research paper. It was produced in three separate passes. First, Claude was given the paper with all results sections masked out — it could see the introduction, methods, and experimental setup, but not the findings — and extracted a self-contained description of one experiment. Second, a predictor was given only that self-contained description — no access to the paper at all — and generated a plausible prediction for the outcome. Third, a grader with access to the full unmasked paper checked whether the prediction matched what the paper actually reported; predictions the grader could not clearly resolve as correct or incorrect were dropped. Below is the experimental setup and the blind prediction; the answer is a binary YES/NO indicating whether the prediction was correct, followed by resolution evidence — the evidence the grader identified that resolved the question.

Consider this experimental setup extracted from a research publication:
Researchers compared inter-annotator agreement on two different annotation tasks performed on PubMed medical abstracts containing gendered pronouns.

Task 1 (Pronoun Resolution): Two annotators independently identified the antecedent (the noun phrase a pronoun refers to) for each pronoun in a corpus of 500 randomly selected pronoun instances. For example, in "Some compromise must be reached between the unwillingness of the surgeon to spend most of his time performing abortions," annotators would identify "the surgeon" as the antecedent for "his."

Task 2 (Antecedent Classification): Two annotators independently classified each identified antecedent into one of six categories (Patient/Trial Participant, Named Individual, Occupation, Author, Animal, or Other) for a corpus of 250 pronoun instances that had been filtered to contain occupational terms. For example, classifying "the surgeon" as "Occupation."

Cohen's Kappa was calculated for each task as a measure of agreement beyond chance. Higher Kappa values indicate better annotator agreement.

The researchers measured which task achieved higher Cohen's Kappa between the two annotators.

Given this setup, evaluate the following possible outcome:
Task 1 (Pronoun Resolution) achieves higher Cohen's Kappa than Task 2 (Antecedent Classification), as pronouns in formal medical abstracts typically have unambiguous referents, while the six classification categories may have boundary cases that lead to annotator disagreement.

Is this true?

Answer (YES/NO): NO